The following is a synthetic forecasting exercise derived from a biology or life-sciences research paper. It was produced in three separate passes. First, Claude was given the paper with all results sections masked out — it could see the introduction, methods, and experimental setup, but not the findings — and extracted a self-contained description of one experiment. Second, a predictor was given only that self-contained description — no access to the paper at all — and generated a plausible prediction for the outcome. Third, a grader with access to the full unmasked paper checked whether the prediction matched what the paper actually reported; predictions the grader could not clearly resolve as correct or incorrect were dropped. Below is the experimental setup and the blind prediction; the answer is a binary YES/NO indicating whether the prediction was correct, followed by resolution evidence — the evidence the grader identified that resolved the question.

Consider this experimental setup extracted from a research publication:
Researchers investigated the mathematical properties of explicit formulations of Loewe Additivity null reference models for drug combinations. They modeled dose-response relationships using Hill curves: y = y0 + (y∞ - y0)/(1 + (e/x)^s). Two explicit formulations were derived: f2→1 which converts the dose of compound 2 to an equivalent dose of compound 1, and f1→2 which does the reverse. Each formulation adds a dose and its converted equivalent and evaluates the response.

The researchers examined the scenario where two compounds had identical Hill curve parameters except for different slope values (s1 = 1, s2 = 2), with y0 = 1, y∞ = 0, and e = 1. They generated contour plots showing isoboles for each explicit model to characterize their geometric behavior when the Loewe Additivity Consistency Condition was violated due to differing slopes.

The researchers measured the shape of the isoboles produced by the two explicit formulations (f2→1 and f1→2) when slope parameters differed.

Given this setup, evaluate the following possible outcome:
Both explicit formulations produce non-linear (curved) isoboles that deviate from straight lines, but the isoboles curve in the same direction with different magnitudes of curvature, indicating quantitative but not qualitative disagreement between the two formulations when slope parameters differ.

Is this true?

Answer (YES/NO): NO